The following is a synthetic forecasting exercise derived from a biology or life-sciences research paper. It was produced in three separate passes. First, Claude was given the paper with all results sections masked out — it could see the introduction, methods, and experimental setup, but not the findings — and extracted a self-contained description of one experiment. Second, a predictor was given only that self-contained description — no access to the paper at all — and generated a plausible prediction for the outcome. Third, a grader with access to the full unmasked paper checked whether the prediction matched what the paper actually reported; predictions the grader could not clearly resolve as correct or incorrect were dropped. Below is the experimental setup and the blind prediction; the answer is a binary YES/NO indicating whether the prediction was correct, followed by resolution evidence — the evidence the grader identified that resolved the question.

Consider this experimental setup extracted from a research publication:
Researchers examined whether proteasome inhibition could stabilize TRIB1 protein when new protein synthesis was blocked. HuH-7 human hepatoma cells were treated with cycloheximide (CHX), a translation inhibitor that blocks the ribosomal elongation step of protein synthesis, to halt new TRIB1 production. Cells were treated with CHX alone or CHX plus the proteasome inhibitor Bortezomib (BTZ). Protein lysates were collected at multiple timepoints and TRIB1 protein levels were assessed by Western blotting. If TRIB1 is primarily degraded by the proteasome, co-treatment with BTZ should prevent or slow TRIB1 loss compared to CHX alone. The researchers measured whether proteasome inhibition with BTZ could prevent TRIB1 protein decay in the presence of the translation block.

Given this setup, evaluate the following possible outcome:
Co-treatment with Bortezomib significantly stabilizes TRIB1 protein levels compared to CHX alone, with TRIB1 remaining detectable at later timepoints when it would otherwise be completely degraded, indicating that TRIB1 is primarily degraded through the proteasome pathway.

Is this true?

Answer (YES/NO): NO